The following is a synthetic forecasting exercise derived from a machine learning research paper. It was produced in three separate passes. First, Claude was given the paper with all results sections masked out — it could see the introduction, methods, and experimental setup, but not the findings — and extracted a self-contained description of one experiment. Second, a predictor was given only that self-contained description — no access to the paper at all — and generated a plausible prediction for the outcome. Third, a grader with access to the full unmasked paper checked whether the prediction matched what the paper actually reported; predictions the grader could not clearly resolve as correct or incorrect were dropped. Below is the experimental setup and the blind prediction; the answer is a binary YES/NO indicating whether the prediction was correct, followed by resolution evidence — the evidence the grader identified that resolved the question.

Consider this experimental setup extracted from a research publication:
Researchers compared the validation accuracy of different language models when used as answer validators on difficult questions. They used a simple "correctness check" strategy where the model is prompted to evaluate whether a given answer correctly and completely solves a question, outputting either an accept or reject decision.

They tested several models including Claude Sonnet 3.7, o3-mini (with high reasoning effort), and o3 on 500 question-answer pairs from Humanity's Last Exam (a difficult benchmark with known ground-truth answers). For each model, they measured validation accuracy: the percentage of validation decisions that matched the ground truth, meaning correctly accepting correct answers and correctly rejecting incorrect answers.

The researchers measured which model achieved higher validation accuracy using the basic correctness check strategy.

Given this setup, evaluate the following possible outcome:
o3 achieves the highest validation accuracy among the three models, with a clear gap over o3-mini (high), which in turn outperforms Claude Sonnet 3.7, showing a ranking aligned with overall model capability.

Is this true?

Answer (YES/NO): NO